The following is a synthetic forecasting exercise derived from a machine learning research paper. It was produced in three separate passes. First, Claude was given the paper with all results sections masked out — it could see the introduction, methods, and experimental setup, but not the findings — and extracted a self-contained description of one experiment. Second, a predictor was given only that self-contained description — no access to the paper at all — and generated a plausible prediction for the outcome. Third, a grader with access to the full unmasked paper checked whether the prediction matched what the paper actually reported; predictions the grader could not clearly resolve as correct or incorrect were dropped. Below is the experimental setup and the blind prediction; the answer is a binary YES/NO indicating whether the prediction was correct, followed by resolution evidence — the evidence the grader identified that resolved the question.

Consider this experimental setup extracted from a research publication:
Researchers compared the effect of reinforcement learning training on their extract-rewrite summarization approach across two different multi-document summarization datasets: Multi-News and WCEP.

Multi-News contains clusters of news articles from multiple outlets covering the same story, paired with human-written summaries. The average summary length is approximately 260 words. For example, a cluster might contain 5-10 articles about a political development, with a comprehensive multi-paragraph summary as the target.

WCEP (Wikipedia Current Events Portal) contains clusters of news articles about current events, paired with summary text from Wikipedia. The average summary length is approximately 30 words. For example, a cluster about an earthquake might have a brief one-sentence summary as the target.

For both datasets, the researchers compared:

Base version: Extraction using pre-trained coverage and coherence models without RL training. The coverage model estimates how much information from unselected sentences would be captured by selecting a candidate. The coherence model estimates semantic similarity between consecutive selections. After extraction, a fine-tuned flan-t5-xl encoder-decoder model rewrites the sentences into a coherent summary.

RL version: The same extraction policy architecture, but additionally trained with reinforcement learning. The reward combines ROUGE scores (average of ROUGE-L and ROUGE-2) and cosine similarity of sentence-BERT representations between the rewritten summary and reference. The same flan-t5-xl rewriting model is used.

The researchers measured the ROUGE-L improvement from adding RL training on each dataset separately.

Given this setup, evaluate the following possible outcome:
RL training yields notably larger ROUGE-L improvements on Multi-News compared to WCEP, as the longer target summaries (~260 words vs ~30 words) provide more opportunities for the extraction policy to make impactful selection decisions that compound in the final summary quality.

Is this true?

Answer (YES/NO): NO